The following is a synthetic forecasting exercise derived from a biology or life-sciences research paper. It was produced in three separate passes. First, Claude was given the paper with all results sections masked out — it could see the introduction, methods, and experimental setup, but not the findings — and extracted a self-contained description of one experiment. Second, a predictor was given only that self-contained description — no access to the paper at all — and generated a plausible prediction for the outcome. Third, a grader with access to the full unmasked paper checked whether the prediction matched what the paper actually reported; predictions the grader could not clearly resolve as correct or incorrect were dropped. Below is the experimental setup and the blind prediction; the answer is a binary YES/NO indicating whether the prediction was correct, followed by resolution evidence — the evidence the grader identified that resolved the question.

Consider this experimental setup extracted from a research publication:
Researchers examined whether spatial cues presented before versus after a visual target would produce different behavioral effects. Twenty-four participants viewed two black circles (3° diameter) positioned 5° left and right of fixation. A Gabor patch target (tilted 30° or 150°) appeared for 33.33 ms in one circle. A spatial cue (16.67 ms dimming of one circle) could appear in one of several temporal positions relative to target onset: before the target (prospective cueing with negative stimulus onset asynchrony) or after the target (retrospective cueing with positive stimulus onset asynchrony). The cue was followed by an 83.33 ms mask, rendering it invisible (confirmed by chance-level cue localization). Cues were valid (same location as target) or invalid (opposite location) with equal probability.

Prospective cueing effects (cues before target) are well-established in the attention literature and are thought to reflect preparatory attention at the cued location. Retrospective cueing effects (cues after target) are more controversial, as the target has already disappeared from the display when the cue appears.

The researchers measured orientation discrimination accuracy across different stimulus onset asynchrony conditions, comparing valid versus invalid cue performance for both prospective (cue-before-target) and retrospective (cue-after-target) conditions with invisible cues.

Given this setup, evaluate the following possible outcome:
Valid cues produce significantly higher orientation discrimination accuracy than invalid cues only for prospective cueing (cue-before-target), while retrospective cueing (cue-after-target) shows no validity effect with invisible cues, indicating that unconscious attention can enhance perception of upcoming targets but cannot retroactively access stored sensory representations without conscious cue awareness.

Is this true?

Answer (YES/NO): NO